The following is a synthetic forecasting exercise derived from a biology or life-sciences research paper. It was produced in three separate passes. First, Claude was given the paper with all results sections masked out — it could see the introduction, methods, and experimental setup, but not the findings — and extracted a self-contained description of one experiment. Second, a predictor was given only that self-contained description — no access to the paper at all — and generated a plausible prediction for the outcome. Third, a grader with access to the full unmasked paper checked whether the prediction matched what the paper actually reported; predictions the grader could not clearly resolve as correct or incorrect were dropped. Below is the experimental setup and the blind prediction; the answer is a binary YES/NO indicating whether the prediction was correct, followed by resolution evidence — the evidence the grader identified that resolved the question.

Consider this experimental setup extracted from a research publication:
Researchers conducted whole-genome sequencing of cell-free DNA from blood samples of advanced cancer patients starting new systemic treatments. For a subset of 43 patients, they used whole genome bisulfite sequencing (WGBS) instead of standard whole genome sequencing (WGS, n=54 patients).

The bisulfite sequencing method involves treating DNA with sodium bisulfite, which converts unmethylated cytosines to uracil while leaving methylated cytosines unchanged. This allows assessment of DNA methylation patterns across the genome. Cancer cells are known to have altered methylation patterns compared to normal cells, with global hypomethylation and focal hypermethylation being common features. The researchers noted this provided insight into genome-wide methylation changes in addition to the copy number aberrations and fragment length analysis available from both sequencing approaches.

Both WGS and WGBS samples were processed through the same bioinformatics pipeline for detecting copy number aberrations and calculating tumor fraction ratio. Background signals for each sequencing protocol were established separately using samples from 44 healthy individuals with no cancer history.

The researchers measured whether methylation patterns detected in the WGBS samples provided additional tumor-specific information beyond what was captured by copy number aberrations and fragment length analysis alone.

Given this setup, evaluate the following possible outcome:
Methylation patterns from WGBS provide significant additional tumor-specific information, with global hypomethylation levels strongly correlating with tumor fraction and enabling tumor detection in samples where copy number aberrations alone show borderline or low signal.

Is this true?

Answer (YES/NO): NO